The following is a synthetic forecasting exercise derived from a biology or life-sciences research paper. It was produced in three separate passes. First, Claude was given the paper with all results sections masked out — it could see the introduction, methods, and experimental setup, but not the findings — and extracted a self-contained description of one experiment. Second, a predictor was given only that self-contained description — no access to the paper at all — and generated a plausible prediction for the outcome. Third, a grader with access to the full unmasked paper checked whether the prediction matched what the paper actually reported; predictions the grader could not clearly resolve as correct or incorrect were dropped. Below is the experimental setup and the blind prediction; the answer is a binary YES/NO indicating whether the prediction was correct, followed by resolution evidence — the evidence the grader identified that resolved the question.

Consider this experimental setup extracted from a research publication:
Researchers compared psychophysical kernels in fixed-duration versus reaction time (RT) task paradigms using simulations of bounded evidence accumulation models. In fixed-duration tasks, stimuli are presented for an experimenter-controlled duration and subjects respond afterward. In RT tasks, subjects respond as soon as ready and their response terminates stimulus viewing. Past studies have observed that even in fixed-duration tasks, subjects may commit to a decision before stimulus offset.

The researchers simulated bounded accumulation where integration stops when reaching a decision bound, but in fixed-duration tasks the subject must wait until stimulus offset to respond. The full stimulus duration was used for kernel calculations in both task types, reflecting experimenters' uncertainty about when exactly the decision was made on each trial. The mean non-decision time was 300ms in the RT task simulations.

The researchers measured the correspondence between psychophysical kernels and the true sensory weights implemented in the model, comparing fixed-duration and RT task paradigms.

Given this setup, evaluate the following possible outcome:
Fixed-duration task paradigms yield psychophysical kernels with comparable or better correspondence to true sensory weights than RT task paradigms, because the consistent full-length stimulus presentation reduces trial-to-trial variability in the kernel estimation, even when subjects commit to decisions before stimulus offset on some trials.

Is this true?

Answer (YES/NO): NO